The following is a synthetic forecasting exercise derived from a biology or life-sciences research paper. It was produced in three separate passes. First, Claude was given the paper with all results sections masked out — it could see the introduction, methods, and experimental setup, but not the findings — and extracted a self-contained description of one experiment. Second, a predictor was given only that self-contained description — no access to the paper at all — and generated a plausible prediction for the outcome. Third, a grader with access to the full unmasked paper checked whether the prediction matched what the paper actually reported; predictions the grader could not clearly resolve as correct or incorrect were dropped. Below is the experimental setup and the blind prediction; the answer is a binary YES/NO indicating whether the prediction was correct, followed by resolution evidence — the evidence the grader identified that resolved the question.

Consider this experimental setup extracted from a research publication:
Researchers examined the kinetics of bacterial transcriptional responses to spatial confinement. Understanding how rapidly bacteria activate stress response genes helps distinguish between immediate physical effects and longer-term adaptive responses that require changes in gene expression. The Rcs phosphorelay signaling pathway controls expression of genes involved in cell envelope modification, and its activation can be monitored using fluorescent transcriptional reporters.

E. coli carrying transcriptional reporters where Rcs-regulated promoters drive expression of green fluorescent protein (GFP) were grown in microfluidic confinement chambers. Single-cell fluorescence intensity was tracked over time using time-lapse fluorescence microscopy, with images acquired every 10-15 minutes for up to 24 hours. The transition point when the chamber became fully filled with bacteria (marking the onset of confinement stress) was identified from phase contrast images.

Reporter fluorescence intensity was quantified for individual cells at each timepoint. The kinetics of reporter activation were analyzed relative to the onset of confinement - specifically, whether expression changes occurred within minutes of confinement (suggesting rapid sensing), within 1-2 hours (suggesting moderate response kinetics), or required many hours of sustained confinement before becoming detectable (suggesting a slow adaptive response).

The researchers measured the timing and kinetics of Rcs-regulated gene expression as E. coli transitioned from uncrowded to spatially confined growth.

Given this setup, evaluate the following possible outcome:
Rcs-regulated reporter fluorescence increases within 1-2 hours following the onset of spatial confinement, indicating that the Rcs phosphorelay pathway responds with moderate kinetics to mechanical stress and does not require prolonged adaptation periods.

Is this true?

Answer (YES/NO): NO